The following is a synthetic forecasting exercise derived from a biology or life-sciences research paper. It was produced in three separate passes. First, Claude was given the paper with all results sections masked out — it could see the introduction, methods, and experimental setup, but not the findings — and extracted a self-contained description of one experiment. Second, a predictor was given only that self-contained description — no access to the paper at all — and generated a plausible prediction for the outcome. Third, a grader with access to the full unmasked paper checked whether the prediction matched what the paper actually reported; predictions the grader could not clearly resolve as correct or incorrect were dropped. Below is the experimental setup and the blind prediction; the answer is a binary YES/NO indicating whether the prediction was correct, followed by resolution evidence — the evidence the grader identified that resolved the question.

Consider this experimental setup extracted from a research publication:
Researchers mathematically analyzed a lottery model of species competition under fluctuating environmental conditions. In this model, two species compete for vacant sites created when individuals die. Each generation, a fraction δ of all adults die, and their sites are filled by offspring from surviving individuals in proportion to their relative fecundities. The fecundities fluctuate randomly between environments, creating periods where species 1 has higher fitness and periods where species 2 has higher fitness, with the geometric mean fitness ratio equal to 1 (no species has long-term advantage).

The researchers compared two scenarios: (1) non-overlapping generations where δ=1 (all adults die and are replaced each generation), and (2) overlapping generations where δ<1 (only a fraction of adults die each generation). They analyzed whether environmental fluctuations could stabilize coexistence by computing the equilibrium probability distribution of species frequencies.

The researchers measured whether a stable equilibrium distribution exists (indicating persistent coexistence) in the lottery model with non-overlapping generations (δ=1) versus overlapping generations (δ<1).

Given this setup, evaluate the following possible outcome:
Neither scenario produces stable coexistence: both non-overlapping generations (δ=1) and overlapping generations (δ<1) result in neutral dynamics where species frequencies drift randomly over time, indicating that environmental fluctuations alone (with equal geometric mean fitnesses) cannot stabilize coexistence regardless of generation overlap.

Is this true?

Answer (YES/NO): NO